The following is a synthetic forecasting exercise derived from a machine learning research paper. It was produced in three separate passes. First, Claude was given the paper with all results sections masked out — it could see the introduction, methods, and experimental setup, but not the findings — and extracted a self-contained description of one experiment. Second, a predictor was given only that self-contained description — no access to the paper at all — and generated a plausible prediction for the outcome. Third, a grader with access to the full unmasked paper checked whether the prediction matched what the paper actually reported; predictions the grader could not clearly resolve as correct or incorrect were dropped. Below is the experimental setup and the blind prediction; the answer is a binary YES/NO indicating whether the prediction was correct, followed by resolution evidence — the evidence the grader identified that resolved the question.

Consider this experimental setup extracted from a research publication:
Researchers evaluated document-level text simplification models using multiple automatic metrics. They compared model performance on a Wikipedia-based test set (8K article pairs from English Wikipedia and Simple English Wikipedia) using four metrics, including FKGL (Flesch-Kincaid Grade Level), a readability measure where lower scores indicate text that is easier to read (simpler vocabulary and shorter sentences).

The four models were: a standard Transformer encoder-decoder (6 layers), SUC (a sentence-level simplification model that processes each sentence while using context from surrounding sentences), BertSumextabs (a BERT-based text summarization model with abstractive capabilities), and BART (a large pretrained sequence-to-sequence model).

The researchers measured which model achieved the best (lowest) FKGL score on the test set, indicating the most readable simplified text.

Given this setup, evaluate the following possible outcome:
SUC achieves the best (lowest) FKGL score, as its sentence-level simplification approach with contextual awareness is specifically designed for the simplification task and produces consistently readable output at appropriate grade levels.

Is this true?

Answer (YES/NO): NO